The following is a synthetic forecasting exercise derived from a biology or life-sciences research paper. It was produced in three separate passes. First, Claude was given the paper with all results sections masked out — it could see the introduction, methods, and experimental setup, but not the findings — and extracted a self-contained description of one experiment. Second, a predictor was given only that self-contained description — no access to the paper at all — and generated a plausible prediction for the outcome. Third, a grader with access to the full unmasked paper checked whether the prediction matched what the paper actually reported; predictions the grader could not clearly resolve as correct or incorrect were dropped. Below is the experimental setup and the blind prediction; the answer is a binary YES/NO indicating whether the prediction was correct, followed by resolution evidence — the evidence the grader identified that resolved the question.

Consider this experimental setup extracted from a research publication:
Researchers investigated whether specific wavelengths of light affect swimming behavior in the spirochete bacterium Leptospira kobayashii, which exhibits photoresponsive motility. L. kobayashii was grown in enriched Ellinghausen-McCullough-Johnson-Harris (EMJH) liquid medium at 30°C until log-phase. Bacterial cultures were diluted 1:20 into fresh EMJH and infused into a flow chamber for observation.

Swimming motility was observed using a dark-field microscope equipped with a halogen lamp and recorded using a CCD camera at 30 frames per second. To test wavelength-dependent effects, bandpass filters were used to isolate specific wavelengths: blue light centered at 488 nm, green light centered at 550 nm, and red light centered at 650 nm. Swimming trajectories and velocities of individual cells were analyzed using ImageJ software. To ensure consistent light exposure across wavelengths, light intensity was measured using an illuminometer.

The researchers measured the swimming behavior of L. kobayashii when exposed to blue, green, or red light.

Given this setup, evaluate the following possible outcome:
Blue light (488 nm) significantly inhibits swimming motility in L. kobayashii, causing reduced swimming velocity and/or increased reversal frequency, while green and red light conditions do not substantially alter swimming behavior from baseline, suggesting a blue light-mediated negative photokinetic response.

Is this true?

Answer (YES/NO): NO